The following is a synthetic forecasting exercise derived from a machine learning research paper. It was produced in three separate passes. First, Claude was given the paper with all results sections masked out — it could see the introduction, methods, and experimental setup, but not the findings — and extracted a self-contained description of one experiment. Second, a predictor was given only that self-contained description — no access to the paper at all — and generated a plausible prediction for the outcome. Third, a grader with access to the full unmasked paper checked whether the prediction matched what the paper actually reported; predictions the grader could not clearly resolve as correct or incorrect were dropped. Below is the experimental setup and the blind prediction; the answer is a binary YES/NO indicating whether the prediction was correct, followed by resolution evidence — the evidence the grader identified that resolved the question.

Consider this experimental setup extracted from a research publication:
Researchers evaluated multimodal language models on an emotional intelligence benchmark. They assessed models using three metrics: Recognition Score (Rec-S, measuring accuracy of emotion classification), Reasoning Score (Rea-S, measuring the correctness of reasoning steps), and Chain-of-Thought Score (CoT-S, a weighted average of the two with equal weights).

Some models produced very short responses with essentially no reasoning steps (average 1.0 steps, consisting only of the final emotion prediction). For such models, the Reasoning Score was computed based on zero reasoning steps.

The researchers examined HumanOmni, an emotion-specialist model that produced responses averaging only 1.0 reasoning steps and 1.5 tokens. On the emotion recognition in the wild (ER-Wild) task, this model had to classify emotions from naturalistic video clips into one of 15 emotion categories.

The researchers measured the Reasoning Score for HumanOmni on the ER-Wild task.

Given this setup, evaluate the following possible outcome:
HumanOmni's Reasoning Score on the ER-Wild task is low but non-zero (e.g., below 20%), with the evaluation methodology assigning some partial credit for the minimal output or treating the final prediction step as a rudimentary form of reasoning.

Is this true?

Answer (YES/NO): NO